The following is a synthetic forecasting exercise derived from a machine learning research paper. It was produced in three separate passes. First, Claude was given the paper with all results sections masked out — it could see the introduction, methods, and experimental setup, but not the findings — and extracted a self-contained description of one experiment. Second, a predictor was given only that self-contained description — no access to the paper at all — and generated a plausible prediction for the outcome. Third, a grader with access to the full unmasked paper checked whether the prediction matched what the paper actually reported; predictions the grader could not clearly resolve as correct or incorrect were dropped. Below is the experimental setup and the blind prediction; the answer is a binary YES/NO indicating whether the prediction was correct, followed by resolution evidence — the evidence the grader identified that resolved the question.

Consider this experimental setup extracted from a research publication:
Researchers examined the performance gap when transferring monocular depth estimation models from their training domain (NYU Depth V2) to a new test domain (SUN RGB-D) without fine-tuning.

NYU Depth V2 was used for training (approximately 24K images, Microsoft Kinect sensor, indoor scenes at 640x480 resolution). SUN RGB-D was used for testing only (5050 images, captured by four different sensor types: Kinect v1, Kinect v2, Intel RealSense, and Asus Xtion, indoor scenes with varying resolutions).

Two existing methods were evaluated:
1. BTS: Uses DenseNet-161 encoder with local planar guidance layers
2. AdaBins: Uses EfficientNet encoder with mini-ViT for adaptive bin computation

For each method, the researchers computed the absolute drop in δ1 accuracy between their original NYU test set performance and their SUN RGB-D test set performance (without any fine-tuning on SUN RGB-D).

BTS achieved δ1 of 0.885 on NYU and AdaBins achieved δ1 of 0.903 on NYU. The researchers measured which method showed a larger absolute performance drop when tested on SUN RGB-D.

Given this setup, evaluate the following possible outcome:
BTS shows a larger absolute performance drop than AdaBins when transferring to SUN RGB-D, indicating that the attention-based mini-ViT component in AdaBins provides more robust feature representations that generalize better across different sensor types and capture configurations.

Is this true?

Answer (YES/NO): YES